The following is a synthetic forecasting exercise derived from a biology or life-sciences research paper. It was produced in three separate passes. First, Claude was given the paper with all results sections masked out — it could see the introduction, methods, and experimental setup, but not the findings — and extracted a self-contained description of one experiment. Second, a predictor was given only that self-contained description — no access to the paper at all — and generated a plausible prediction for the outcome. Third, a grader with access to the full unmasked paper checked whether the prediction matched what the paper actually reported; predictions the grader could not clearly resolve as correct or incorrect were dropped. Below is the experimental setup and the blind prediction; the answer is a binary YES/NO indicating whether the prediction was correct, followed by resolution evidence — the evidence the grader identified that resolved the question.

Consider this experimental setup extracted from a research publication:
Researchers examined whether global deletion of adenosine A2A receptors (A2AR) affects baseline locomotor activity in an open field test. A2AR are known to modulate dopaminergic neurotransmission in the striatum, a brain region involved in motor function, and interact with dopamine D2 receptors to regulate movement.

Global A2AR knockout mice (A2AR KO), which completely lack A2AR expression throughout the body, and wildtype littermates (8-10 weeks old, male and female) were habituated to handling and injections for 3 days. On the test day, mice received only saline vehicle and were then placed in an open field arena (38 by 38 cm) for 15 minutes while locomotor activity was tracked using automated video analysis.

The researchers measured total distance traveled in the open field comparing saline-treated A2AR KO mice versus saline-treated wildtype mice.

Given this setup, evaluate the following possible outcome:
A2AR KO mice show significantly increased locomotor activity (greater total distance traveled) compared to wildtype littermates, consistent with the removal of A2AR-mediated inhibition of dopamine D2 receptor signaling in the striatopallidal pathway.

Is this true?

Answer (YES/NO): NO